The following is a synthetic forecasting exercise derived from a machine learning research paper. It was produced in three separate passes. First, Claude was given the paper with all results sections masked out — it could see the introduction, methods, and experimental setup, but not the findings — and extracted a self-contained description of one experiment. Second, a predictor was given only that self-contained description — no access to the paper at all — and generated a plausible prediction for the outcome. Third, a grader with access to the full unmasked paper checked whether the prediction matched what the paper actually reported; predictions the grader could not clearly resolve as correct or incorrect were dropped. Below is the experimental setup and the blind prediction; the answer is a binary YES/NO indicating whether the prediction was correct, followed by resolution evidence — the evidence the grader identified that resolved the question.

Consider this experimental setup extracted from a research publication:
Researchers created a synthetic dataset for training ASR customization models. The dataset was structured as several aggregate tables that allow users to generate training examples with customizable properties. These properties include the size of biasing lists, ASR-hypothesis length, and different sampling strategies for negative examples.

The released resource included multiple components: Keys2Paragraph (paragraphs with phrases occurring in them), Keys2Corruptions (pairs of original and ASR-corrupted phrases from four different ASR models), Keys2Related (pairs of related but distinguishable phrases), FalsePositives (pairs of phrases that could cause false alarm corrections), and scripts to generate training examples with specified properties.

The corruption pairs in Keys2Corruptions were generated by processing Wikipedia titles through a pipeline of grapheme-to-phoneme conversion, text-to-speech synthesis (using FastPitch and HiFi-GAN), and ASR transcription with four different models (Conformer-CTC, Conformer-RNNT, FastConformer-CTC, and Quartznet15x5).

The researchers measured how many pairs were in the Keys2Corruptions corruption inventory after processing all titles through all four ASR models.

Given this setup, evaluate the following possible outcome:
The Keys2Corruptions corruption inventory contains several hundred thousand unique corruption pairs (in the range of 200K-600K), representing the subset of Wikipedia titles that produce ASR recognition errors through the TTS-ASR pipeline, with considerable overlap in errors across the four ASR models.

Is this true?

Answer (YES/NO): NO